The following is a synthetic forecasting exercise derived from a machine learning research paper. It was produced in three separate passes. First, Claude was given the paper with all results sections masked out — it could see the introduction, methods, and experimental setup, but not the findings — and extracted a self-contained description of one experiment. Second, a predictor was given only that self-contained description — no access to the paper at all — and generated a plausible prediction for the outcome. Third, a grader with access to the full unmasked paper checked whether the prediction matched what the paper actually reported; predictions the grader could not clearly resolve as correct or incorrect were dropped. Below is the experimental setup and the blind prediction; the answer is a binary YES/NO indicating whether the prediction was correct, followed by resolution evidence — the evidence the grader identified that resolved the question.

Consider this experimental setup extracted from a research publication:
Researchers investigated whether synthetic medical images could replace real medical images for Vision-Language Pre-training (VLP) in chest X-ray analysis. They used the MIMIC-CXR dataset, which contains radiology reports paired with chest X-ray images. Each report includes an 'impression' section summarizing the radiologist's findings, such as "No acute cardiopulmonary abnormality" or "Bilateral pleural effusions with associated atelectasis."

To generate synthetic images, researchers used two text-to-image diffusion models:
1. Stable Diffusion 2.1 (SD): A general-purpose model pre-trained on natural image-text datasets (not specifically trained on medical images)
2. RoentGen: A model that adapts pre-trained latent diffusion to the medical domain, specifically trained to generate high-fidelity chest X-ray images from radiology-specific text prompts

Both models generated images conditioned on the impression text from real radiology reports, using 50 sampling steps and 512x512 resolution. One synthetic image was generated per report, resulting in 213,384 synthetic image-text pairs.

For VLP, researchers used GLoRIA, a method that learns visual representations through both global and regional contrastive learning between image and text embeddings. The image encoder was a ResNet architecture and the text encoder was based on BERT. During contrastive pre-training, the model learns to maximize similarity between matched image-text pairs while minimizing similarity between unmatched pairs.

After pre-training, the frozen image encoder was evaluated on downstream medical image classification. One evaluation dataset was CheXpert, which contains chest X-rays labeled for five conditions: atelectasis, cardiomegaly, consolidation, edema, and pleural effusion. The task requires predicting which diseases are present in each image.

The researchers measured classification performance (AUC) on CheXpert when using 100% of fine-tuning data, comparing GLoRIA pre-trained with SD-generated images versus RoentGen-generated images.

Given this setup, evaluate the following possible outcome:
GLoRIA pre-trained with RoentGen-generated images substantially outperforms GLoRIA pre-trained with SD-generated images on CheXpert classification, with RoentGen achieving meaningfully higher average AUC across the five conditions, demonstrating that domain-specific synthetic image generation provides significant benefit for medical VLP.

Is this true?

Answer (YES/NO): YES